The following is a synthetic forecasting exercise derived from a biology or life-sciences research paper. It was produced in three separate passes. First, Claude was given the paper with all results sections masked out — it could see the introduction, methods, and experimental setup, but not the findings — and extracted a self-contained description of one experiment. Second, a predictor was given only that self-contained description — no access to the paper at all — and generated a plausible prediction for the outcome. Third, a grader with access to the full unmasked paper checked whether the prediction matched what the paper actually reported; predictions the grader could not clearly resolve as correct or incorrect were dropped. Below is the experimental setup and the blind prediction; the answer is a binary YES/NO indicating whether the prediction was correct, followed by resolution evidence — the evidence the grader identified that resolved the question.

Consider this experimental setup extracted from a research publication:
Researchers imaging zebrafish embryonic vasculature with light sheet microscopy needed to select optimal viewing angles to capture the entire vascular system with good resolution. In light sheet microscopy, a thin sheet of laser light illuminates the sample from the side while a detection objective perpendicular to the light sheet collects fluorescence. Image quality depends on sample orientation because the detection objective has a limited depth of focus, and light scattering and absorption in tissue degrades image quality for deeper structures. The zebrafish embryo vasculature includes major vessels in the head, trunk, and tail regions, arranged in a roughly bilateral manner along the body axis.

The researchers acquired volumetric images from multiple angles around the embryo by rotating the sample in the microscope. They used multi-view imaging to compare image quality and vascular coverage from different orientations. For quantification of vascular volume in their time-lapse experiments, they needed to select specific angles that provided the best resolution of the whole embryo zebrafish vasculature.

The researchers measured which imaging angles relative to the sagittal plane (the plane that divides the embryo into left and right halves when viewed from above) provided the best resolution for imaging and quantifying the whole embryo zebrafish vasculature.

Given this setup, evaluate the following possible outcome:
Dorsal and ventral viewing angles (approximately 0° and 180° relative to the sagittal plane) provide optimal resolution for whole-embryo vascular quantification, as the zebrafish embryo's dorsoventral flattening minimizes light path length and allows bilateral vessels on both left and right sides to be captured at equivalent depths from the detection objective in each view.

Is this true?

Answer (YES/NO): NO